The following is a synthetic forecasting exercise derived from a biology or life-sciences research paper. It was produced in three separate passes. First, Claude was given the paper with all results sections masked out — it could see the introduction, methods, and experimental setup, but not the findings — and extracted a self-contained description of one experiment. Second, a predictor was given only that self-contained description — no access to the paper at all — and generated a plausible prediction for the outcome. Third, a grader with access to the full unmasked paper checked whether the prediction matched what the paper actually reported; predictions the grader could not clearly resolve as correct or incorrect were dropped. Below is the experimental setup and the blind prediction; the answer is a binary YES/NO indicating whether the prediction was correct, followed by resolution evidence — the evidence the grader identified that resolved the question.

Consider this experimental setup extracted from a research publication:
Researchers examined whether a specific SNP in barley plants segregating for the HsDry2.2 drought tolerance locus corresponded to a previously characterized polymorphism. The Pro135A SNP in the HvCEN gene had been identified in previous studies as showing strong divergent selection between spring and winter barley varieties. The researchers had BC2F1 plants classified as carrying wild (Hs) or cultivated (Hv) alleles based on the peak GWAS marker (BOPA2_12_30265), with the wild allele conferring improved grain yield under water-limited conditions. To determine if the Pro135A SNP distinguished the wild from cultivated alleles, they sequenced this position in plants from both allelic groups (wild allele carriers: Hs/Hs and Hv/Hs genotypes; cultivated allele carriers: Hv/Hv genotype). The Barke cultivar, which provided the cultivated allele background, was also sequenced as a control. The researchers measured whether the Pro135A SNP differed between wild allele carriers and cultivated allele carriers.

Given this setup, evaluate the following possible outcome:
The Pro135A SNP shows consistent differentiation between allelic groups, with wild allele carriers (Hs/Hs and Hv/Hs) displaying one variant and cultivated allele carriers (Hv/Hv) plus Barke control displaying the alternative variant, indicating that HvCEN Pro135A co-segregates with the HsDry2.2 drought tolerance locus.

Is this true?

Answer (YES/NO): NO